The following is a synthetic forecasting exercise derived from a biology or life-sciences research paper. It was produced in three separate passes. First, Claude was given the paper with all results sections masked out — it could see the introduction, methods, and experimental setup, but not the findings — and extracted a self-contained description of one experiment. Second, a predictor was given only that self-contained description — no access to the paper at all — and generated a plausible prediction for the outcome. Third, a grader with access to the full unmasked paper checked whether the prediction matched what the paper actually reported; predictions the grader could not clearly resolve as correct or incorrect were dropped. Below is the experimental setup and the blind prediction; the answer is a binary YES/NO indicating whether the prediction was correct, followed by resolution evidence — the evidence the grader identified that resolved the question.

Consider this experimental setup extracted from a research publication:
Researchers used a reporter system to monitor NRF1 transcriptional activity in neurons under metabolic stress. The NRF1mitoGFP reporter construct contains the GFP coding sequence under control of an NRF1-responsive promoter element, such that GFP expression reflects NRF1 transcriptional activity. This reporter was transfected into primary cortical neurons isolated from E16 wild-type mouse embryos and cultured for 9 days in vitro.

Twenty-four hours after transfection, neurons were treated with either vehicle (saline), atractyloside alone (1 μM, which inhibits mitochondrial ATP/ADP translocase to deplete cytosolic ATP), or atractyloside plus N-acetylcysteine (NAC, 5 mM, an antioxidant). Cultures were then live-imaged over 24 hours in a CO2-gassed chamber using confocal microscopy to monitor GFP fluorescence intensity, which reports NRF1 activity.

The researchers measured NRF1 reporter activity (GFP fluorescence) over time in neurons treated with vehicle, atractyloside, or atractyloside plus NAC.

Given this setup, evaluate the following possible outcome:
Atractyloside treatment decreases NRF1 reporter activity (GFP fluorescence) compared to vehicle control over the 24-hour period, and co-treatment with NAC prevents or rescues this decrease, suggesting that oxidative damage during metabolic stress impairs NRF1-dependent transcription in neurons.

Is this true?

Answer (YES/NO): NO